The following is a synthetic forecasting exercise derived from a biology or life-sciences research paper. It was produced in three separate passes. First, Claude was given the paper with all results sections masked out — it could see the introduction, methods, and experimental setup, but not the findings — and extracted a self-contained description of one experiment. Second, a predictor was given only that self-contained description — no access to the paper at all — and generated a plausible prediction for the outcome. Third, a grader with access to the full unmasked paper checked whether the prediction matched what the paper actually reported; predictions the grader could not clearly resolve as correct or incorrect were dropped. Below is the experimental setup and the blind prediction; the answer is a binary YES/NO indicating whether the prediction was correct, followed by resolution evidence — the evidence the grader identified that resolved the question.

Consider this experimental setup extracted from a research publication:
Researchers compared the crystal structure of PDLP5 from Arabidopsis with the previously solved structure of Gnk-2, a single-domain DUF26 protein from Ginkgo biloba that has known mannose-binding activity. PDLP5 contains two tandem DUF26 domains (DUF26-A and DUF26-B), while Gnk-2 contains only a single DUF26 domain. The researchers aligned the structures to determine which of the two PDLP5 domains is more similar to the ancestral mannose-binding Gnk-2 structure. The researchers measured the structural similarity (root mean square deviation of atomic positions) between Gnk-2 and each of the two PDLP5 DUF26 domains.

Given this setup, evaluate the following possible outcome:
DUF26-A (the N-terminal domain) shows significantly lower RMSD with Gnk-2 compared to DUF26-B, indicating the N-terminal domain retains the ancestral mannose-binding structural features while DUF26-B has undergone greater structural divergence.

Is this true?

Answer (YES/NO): YES